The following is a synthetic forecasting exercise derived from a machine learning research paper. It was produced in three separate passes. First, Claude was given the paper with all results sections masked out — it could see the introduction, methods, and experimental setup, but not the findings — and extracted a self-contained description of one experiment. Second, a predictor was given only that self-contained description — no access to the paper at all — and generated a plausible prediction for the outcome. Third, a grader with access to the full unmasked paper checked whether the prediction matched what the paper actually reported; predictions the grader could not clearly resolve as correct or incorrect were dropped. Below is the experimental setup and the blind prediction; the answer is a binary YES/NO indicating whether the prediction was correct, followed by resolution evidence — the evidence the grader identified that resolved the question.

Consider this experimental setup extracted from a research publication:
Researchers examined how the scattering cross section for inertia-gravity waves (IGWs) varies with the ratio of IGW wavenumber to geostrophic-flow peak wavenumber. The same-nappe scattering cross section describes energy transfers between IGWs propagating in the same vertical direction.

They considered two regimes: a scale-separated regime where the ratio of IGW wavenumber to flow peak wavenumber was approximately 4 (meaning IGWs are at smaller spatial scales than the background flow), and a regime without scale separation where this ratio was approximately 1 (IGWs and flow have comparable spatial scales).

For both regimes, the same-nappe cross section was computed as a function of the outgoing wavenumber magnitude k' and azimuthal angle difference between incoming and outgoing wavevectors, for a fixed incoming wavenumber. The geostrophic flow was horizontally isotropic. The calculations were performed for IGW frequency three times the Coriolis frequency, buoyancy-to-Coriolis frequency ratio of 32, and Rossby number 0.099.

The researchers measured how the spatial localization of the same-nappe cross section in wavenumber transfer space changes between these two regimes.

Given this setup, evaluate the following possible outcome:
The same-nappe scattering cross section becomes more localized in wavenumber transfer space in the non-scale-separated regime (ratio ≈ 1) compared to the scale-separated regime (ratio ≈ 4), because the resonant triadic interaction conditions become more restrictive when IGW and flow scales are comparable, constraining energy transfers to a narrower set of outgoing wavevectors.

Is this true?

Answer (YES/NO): NO